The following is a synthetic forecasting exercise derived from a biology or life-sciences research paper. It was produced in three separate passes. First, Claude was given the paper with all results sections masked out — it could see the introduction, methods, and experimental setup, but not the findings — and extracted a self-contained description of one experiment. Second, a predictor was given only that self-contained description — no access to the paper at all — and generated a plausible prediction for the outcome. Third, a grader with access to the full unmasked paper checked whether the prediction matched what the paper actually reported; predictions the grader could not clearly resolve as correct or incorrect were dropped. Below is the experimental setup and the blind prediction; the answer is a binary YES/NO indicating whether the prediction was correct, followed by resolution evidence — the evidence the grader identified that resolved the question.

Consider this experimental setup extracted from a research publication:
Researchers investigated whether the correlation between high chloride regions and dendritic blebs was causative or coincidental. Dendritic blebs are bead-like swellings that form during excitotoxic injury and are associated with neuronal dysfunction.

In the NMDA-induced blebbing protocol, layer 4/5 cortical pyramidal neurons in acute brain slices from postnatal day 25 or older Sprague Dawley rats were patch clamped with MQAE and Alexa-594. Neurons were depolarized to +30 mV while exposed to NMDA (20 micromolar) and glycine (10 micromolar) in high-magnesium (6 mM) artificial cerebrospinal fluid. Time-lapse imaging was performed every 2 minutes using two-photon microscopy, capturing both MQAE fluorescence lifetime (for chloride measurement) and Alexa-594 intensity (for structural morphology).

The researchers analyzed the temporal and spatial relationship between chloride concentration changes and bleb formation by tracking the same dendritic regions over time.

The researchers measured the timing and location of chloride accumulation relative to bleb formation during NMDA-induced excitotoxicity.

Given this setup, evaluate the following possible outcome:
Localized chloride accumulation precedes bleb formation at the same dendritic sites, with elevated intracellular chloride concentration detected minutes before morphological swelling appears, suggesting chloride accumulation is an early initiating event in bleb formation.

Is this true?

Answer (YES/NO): YES